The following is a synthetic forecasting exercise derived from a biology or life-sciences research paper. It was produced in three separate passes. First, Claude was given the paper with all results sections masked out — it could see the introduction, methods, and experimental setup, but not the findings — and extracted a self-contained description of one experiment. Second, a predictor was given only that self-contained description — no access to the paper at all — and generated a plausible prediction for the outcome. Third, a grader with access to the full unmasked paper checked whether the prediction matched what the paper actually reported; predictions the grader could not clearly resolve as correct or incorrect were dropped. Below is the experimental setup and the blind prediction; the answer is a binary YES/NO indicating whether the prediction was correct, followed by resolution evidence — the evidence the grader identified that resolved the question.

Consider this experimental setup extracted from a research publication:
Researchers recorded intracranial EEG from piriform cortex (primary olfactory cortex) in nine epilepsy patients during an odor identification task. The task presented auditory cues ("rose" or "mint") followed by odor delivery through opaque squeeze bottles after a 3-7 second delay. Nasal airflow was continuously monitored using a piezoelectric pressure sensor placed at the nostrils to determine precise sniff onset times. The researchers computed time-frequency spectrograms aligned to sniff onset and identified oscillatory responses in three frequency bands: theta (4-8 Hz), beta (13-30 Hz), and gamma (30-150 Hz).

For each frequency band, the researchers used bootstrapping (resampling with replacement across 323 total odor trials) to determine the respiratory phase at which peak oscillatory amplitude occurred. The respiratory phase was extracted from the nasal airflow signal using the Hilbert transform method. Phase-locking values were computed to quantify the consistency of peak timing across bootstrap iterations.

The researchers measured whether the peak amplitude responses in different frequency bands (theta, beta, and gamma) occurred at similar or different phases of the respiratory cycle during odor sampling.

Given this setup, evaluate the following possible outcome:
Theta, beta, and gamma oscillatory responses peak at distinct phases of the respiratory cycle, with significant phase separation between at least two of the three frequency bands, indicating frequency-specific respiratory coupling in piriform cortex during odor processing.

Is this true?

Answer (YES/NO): YES